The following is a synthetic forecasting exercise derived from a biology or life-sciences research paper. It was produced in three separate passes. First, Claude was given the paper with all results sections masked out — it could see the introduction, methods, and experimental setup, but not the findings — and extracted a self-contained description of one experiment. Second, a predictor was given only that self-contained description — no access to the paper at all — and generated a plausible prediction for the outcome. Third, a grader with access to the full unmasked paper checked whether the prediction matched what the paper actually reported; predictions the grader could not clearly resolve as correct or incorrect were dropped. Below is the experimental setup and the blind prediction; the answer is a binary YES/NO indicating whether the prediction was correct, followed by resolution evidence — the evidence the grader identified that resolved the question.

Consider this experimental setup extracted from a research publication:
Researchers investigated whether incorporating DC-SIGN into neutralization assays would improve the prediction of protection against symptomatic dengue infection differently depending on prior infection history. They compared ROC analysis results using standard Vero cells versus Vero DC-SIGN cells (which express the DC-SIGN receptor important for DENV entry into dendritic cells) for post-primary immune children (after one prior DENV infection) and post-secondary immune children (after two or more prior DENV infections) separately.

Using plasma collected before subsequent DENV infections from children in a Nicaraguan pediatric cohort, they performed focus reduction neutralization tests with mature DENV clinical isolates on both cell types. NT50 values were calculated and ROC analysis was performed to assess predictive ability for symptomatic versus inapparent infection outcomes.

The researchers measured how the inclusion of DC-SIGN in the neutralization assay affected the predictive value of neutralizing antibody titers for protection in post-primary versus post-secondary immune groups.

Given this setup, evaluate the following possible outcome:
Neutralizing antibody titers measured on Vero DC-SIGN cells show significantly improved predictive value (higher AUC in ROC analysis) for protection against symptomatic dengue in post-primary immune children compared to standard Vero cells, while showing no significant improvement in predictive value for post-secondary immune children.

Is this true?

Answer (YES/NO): NO